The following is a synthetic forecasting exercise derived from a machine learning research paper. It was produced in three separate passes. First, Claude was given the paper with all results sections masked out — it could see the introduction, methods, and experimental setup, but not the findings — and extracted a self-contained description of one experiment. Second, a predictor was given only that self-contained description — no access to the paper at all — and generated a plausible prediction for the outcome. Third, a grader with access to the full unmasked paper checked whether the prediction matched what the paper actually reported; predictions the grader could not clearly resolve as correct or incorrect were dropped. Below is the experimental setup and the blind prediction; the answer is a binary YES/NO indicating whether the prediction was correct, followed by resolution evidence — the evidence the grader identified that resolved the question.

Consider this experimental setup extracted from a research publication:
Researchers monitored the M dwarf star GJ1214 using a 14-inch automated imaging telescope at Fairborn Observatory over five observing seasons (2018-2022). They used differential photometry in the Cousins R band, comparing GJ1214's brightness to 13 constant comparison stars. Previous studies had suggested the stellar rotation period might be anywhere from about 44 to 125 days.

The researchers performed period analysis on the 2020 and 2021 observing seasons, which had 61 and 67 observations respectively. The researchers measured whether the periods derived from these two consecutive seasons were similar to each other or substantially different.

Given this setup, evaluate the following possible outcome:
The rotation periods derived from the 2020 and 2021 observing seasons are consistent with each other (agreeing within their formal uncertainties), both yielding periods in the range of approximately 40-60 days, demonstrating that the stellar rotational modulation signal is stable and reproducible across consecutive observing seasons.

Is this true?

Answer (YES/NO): NO